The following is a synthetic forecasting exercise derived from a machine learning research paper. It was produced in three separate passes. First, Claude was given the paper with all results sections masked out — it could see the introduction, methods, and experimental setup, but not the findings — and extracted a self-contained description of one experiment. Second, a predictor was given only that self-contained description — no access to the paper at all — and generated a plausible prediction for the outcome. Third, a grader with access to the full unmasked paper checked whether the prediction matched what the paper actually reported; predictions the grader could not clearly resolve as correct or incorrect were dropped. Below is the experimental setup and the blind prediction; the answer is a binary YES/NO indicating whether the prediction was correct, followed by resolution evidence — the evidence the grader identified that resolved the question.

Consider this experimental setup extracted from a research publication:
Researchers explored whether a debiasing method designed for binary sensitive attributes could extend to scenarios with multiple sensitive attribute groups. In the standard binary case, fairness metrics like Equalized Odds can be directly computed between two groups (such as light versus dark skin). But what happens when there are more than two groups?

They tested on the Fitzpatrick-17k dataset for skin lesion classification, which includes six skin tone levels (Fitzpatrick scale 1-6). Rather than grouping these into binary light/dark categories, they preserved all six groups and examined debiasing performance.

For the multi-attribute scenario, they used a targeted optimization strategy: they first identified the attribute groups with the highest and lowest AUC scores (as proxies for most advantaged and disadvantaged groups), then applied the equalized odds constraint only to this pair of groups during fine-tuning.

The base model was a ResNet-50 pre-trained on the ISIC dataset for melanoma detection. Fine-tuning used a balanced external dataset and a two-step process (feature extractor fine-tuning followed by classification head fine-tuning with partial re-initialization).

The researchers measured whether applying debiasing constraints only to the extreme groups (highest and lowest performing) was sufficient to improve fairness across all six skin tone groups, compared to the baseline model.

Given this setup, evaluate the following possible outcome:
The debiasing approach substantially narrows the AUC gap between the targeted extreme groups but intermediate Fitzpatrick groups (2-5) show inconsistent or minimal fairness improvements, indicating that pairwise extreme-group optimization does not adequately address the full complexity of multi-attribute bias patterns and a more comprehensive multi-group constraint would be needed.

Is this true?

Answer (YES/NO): NO